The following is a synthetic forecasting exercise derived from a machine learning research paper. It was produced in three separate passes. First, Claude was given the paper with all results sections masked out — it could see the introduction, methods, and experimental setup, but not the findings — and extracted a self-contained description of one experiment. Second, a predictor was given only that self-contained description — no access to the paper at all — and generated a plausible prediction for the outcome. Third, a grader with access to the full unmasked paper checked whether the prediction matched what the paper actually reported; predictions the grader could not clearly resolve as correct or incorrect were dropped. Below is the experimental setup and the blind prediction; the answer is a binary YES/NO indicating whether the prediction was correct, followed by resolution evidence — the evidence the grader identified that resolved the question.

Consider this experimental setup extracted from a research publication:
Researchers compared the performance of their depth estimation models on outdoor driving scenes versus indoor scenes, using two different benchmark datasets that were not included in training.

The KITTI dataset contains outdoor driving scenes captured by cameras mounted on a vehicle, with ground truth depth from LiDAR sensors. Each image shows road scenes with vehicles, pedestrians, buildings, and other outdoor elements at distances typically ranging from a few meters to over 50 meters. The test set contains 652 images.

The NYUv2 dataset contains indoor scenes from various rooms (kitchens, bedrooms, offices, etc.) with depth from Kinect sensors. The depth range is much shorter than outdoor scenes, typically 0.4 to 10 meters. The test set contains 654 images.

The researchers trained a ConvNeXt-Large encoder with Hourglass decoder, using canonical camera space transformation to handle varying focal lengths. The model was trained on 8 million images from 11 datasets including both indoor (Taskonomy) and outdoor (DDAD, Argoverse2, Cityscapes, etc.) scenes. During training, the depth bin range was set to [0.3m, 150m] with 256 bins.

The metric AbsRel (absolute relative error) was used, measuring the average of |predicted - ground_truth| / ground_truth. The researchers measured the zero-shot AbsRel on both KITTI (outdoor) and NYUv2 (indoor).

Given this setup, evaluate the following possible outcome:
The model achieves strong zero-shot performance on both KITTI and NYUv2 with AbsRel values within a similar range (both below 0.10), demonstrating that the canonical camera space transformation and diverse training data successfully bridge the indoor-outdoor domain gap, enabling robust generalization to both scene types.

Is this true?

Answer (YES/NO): YES